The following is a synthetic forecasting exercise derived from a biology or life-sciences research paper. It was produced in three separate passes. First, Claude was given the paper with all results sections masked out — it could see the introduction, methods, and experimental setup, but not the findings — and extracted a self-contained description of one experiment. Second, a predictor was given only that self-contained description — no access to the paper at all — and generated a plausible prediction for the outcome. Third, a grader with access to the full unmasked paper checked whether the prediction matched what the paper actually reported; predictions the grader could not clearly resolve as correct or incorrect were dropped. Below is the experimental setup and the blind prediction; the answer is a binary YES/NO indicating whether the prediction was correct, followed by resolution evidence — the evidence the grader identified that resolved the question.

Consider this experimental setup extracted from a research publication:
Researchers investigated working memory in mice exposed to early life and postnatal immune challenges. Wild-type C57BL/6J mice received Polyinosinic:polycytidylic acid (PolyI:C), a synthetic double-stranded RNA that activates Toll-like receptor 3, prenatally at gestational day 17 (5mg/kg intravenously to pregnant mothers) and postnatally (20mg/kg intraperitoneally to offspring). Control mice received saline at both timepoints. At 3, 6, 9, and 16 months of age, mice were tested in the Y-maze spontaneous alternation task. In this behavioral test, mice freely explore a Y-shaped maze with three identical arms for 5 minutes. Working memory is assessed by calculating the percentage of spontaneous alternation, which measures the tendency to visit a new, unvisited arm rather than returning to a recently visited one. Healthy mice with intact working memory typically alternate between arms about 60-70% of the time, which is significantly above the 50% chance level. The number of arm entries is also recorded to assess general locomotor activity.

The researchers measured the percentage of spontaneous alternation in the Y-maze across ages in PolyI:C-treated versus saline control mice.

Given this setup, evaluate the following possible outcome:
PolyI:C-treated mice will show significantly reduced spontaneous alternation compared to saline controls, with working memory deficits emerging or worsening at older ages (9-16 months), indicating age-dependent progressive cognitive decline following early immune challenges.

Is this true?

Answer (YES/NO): NO